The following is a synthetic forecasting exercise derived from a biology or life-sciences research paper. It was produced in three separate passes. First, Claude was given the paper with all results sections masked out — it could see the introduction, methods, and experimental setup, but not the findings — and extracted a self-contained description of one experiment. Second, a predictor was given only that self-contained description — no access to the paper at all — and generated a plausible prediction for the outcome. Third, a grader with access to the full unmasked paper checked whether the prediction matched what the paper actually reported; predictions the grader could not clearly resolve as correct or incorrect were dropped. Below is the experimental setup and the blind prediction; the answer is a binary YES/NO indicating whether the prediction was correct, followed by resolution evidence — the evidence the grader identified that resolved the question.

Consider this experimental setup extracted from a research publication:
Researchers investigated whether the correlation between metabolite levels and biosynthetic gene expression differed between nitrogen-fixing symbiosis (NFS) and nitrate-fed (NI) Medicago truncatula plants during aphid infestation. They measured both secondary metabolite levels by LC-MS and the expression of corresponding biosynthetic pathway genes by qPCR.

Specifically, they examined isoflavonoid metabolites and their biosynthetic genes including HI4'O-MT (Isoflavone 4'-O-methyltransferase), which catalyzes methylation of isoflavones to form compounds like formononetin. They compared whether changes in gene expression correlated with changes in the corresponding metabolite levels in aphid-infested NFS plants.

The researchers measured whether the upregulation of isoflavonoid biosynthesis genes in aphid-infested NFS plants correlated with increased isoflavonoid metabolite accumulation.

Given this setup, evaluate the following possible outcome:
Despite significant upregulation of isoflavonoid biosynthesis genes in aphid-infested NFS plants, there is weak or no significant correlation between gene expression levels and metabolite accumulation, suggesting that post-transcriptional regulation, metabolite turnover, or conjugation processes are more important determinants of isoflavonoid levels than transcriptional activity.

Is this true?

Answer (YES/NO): NO